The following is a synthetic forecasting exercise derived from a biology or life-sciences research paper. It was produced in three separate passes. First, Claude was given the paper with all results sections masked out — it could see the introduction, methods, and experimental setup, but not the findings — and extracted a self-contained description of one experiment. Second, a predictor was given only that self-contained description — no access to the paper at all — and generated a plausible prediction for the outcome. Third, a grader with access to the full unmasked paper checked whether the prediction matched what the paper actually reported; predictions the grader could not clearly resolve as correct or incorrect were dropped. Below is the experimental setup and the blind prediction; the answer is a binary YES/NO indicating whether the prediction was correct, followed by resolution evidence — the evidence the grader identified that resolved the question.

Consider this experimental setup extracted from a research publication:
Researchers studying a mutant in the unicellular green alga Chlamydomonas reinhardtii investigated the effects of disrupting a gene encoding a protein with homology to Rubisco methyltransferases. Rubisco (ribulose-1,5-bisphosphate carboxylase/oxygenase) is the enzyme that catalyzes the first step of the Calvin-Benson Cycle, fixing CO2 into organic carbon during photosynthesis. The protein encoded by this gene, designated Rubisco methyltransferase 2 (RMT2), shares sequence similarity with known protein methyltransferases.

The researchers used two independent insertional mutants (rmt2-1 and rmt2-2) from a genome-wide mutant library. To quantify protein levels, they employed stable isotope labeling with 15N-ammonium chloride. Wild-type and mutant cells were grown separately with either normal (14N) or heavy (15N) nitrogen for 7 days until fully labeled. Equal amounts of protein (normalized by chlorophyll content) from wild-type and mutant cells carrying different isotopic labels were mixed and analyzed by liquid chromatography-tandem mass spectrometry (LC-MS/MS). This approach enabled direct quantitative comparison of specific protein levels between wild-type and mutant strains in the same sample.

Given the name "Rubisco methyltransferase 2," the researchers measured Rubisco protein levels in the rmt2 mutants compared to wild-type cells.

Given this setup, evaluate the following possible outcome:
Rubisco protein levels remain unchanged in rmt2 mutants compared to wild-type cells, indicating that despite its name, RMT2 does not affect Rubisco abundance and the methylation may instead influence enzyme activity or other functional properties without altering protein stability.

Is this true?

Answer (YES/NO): YES